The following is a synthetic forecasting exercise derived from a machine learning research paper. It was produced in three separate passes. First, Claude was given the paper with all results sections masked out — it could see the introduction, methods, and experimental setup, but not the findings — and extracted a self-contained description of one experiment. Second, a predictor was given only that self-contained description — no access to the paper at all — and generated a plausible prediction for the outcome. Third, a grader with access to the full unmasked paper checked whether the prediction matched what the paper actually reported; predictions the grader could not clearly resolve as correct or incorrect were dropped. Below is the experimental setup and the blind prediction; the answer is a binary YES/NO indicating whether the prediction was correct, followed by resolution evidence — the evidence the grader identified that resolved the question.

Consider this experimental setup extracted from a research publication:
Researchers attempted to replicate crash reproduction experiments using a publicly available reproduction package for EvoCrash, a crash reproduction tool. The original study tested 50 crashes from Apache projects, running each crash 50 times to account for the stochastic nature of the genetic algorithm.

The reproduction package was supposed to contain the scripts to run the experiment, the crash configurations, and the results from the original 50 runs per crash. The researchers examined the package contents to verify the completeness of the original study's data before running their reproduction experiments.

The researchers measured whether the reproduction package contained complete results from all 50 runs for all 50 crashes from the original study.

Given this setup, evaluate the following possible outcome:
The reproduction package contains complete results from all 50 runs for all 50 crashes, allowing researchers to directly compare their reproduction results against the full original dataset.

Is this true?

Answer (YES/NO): NO